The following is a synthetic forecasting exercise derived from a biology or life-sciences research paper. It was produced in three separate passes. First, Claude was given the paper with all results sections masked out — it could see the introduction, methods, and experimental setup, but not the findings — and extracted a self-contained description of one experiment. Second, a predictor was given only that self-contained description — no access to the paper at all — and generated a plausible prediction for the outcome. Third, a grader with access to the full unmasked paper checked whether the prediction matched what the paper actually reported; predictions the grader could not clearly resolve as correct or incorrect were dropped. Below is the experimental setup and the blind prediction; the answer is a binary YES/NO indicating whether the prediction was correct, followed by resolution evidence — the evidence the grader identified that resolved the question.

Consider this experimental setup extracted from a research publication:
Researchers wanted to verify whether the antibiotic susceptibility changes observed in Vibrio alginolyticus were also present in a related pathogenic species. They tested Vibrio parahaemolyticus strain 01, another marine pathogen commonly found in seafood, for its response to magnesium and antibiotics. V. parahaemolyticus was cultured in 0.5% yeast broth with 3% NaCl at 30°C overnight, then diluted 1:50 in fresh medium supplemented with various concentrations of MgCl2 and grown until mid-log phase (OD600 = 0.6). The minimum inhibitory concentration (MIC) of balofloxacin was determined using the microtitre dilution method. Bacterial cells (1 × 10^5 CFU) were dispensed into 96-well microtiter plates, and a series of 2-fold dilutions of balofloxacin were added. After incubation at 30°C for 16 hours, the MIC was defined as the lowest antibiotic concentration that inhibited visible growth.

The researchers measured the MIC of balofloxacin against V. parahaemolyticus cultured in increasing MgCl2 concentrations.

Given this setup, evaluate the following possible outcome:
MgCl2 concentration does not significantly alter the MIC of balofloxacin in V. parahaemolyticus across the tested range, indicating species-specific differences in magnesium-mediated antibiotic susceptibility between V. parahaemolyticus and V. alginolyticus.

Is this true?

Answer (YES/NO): NO